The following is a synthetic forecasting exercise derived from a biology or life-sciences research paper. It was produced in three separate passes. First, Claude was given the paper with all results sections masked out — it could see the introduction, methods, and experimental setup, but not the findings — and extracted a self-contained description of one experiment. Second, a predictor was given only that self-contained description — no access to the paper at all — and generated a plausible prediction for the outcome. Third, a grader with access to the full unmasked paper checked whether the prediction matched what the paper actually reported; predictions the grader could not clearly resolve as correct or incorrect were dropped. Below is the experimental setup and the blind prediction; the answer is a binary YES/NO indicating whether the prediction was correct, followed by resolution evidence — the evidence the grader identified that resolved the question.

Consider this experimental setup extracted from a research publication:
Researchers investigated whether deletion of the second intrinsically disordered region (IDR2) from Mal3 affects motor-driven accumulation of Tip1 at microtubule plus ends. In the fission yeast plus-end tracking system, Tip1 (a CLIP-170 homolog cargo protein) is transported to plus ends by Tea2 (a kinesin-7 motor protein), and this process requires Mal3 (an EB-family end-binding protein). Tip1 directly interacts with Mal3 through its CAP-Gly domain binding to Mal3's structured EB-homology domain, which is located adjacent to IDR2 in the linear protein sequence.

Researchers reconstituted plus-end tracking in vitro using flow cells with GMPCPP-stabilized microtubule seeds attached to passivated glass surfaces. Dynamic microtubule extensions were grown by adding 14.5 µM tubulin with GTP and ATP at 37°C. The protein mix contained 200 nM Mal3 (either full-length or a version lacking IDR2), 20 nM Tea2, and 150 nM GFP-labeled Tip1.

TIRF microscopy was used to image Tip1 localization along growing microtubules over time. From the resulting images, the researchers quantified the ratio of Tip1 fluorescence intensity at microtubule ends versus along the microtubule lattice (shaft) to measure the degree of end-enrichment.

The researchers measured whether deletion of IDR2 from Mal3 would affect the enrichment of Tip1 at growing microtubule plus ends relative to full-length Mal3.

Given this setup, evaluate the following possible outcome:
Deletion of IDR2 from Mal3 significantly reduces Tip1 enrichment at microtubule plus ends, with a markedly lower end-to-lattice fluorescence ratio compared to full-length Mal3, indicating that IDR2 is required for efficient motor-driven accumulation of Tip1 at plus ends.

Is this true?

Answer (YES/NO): YES